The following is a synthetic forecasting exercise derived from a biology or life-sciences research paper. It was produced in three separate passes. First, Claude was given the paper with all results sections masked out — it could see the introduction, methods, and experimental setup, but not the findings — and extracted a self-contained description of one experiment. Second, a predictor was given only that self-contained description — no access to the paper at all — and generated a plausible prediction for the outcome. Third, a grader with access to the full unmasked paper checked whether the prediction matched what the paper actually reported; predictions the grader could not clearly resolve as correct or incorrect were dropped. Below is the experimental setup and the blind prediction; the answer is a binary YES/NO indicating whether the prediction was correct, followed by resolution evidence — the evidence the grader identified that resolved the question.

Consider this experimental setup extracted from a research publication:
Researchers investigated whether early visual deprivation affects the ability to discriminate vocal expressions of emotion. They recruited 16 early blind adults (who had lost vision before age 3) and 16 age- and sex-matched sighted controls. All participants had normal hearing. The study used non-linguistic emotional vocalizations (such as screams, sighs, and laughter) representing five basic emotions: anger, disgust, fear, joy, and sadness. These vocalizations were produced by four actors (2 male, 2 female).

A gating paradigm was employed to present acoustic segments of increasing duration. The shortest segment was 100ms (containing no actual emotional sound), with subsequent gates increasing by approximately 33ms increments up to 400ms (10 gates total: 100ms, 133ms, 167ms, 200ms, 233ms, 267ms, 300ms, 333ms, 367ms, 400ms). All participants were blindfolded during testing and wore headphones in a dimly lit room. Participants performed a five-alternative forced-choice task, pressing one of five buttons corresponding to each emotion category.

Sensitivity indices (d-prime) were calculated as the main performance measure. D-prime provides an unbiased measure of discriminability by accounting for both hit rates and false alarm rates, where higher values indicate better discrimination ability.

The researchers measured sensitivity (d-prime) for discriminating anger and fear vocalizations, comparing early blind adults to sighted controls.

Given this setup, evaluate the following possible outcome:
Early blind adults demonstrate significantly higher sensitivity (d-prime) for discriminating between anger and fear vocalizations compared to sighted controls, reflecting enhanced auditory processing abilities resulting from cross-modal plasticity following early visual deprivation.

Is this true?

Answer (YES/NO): NO